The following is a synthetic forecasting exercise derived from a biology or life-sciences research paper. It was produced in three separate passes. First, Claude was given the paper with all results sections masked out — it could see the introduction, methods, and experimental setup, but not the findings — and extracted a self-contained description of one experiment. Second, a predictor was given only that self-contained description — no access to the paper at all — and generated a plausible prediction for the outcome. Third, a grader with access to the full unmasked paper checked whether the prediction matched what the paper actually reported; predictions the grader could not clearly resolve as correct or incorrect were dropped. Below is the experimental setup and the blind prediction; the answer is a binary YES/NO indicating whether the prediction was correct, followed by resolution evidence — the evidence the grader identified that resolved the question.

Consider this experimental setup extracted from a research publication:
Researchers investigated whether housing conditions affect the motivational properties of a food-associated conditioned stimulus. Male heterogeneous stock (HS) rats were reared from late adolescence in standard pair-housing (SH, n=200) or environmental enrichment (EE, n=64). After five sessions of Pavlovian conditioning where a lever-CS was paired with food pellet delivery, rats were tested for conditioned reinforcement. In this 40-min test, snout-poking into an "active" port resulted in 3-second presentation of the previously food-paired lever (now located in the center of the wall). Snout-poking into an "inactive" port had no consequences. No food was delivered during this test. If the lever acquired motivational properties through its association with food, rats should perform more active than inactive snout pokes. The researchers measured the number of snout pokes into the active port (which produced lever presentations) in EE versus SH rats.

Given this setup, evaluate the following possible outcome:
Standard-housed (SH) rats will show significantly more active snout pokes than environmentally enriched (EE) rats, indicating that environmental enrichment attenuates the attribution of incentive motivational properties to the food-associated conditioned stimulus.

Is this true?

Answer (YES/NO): NO